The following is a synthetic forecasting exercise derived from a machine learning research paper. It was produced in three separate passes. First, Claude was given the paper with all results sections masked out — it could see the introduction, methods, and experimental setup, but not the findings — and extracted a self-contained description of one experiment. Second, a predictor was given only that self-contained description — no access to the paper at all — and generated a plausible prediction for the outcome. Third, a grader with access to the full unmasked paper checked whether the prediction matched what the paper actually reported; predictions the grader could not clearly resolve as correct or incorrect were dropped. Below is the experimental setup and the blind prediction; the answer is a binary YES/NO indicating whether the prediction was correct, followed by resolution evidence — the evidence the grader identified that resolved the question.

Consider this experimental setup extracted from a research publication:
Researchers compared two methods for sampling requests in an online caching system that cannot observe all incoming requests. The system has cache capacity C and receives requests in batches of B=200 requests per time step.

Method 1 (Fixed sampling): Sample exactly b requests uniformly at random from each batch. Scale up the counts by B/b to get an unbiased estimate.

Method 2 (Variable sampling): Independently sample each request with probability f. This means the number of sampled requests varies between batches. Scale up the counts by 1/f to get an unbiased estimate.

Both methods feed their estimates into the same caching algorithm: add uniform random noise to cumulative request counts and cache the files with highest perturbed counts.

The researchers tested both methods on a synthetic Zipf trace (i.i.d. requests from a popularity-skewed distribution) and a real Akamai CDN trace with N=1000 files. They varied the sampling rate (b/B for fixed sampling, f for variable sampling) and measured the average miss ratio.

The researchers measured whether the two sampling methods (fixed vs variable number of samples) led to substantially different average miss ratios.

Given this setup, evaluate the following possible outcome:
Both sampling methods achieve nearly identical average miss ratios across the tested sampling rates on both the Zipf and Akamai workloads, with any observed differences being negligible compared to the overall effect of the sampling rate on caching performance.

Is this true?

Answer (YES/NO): YES